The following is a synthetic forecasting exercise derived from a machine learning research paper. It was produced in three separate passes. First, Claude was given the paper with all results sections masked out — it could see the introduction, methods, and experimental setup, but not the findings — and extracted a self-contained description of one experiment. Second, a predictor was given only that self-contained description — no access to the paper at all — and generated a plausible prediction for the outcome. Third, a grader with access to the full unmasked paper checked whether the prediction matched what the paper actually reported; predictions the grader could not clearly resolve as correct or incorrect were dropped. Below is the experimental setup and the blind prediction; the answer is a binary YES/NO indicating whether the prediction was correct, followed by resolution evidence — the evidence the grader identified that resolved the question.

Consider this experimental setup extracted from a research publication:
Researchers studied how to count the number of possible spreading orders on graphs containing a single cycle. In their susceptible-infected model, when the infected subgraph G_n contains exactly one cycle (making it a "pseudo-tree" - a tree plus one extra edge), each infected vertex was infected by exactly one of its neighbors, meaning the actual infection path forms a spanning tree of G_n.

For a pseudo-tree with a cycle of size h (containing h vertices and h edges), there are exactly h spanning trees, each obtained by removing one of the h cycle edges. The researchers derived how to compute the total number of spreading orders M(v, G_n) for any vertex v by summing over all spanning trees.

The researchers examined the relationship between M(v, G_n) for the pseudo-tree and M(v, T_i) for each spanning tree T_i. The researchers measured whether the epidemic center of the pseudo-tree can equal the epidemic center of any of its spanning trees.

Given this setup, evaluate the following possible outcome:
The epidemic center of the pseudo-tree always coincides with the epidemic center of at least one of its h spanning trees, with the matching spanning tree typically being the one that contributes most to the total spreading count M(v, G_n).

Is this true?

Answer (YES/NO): NO